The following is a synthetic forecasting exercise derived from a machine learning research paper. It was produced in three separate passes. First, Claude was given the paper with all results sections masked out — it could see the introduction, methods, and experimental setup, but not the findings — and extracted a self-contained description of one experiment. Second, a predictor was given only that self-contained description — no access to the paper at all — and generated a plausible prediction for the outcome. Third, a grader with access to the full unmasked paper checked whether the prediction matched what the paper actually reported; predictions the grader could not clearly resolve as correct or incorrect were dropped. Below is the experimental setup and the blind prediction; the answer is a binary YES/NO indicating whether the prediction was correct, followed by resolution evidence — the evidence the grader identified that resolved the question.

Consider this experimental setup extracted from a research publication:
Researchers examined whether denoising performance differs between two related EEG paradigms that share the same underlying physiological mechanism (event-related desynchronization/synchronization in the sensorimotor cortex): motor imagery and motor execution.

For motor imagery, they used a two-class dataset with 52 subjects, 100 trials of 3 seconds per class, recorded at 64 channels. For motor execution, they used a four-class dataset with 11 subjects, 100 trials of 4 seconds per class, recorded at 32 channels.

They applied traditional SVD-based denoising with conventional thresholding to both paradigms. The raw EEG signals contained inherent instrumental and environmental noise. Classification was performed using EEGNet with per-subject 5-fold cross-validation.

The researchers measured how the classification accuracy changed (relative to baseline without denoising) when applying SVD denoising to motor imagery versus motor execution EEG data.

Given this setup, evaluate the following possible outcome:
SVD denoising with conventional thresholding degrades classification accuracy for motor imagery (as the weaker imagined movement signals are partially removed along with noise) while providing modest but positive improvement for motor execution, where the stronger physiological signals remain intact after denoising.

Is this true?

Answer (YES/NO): NO